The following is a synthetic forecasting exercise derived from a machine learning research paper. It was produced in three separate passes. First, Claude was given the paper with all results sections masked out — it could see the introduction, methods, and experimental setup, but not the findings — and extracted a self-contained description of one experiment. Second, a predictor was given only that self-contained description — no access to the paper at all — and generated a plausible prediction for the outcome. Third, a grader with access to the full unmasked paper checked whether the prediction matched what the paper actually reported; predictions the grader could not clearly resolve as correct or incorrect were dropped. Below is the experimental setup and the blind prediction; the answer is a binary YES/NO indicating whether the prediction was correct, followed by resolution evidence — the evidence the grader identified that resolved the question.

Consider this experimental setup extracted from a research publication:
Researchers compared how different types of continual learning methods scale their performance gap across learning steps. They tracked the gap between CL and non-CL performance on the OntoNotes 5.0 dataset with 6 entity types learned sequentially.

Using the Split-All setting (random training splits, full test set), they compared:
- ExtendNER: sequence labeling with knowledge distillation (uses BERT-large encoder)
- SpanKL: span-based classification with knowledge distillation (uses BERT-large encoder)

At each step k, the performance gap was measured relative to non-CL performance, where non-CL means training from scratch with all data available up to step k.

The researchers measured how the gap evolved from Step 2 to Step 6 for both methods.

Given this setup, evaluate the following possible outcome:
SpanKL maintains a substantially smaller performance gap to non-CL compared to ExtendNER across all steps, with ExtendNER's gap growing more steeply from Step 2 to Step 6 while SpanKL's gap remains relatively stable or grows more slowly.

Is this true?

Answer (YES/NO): YES